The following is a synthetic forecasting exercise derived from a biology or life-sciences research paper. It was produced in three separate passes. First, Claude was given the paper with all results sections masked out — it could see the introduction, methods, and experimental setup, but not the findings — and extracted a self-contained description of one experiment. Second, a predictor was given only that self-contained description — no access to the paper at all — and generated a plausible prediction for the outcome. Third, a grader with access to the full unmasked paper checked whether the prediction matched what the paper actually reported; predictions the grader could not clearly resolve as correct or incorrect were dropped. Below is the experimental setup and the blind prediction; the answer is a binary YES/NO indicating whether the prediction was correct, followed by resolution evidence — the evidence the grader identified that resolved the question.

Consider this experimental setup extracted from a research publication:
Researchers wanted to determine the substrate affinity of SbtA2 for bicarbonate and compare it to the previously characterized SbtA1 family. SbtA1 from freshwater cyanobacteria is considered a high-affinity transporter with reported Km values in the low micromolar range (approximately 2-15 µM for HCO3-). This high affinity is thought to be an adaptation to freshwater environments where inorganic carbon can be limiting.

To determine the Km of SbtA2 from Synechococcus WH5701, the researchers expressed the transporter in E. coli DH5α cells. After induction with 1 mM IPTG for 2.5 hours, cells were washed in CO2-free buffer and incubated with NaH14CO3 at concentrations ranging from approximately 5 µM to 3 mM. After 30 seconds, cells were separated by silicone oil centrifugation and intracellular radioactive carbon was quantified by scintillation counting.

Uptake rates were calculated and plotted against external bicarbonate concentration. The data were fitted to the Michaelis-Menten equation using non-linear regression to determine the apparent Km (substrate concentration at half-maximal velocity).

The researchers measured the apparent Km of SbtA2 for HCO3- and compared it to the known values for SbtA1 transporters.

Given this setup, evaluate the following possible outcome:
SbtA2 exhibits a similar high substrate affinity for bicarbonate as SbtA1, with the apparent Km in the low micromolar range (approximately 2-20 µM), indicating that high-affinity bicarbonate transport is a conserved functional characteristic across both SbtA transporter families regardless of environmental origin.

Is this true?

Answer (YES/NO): NO